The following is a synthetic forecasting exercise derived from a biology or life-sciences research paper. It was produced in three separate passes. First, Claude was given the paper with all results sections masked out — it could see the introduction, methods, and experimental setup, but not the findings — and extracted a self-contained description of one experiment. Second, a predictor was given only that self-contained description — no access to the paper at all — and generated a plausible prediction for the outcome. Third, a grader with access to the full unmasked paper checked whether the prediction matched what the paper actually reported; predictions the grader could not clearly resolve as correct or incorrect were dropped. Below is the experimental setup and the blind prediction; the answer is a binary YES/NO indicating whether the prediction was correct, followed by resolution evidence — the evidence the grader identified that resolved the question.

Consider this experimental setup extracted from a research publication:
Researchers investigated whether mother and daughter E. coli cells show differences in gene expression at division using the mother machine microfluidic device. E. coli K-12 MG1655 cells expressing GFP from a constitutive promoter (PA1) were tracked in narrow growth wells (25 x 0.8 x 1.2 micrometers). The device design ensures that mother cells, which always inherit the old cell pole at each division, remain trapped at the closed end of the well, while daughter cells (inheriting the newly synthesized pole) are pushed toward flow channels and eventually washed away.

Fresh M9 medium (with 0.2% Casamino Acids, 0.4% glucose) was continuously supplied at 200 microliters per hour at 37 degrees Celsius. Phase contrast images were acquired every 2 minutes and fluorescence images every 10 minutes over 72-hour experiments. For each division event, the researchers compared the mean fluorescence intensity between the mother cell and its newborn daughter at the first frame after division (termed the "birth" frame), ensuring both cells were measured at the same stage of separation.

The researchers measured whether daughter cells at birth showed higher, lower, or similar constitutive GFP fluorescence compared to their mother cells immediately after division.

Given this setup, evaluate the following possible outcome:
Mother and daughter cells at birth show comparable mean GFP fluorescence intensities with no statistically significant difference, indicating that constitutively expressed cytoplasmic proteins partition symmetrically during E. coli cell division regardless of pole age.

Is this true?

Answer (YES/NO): NO